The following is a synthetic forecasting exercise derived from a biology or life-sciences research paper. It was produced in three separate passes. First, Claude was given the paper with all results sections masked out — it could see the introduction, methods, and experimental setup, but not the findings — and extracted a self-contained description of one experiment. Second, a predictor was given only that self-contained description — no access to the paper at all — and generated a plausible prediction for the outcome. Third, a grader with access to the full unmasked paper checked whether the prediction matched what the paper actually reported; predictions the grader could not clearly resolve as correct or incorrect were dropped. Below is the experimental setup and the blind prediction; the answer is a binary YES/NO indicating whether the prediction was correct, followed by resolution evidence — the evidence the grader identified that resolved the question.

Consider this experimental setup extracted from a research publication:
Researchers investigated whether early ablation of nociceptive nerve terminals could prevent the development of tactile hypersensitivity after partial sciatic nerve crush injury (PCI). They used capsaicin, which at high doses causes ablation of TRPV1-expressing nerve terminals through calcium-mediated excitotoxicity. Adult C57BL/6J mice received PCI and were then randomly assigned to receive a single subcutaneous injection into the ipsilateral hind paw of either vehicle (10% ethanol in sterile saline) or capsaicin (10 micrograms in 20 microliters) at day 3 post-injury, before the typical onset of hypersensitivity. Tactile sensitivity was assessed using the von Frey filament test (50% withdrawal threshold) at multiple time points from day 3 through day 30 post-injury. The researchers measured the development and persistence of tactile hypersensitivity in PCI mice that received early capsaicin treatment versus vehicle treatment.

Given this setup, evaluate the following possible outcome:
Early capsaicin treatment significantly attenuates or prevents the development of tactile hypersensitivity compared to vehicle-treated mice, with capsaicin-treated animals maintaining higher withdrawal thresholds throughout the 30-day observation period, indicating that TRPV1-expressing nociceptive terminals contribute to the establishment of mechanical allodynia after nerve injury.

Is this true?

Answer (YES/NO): YES